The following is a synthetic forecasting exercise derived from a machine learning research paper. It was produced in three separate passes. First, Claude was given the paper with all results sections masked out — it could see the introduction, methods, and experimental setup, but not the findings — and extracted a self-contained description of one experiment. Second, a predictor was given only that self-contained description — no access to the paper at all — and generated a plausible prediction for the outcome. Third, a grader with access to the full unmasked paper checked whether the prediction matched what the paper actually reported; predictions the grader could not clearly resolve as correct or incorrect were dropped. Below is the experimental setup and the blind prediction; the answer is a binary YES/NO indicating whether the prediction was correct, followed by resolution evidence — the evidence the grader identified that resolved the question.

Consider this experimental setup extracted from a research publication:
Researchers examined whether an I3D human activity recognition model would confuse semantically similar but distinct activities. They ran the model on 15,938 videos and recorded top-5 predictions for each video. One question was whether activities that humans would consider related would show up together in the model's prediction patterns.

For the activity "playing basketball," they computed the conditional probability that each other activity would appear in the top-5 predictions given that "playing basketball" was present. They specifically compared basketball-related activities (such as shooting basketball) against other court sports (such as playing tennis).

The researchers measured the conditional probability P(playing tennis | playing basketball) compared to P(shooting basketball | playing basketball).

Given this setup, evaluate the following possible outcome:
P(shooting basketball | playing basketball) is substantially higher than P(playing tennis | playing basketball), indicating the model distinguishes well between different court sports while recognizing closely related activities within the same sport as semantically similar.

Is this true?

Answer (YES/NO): YES